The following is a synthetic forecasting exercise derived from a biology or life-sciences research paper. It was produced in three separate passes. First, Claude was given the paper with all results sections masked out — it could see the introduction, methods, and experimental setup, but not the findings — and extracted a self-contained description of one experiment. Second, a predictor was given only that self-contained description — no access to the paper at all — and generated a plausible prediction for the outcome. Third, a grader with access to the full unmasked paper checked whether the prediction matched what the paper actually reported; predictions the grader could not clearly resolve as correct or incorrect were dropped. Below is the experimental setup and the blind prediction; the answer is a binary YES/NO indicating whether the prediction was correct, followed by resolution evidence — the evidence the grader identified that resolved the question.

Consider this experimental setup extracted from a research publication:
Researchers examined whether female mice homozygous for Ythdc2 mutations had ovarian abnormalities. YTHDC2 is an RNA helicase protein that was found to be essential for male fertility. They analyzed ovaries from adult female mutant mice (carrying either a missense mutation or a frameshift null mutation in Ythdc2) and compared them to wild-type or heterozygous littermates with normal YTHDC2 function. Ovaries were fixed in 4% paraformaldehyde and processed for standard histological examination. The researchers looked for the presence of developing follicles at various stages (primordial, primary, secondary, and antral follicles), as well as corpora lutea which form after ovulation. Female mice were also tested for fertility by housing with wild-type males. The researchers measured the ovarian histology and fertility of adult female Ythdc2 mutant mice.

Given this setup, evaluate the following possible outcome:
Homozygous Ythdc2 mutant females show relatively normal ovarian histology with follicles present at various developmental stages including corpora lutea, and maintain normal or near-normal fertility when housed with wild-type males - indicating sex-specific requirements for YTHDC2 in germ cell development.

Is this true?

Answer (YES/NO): NO